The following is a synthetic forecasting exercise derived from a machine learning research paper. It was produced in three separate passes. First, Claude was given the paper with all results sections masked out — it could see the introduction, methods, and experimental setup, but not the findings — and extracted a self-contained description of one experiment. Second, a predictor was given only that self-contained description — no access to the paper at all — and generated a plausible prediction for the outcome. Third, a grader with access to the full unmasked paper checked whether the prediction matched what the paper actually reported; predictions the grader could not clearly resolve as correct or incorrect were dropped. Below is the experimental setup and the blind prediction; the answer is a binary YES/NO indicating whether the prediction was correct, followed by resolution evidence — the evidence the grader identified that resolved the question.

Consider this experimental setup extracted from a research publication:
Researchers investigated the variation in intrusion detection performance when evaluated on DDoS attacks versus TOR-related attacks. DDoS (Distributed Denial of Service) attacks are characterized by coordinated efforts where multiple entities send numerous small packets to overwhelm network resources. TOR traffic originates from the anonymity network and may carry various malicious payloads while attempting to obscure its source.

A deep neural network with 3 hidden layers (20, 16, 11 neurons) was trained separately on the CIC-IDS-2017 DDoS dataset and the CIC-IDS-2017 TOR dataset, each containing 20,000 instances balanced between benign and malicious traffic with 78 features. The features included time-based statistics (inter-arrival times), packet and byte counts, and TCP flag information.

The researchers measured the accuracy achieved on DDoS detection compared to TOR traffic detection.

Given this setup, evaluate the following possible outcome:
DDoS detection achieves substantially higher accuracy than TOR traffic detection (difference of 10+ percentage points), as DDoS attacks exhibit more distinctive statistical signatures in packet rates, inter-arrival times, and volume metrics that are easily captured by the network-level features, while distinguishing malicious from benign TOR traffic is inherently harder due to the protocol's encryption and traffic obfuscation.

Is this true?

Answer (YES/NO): NO